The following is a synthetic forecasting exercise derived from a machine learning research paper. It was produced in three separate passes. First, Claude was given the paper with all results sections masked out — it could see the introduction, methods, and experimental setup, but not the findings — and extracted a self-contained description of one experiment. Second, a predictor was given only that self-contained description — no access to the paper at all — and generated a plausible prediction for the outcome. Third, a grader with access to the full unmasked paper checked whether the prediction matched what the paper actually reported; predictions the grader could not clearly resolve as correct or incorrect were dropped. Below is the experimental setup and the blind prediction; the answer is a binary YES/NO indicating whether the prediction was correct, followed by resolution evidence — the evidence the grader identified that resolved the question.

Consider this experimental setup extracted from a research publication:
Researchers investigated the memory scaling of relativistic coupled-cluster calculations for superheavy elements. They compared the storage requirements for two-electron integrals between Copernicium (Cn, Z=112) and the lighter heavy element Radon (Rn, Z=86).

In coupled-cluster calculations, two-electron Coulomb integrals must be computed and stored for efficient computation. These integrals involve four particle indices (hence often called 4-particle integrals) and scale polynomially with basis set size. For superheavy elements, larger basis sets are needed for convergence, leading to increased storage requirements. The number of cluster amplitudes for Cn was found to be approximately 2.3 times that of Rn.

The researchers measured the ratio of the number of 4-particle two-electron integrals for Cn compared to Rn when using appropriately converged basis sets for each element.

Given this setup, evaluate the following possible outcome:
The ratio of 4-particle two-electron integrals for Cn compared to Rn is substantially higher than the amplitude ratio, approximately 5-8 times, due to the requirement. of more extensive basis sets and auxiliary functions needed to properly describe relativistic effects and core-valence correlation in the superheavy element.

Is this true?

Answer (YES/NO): NO